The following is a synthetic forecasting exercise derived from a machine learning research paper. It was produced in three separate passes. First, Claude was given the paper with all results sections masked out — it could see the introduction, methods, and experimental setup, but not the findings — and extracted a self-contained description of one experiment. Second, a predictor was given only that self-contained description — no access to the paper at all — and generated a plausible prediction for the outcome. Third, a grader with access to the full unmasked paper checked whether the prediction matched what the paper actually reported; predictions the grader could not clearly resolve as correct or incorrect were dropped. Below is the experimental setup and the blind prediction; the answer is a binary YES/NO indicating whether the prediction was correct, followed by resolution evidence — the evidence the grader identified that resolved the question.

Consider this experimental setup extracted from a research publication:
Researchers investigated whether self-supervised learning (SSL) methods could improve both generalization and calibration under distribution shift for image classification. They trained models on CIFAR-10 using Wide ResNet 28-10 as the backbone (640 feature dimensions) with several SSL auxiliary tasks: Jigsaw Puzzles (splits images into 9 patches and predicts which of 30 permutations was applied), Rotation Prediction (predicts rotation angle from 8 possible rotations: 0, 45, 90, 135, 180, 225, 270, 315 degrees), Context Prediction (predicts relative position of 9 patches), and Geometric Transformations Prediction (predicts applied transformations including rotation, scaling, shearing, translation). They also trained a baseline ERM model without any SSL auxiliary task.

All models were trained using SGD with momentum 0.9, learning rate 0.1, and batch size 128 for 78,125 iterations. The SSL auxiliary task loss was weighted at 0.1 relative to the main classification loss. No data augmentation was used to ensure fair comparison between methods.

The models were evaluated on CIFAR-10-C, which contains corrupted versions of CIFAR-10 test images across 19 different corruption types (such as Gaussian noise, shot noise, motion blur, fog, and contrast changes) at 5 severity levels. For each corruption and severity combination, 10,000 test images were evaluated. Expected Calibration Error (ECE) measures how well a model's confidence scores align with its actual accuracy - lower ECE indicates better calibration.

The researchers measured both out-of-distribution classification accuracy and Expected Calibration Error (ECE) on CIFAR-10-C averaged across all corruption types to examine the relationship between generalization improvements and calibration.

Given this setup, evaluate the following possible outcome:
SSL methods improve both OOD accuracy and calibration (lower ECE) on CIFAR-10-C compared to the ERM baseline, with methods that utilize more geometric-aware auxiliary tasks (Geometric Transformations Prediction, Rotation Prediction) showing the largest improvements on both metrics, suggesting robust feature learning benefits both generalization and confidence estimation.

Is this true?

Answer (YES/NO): NO